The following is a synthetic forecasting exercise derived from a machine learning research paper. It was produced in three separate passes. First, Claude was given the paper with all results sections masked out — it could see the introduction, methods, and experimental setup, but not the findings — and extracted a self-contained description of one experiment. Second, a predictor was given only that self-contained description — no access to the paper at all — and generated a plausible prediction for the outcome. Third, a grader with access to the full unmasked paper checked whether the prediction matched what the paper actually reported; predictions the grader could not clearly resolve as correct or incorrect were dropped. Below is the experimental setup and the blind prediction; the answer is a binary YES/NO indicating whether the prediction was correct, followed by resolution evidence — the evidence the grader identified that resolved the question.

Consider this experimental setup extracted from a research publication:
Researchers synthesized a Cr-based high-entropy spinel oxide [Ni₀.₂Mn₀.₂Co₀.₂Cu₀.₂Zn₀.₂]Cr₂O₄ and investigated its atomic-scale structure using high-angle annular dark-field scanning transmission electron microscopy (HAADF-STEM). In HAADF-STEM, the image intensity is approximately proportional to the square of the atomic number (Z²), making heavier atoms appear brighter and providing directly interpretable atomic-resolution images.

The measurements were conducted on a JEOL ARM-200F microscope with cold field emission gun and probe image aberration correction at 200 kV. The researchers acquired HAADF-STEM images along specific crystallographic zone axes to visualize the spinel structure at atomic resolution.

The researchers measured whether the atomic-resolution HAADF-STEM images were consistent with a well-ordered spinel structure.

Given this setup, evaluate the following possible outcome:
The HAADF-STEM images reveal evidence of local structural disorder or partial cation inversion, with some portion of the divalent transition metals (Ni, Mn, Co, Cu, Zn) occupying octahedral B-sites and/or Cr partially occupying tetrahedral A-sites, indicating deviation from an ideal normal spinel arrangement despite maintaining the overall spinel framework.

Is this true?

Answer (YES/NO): NO